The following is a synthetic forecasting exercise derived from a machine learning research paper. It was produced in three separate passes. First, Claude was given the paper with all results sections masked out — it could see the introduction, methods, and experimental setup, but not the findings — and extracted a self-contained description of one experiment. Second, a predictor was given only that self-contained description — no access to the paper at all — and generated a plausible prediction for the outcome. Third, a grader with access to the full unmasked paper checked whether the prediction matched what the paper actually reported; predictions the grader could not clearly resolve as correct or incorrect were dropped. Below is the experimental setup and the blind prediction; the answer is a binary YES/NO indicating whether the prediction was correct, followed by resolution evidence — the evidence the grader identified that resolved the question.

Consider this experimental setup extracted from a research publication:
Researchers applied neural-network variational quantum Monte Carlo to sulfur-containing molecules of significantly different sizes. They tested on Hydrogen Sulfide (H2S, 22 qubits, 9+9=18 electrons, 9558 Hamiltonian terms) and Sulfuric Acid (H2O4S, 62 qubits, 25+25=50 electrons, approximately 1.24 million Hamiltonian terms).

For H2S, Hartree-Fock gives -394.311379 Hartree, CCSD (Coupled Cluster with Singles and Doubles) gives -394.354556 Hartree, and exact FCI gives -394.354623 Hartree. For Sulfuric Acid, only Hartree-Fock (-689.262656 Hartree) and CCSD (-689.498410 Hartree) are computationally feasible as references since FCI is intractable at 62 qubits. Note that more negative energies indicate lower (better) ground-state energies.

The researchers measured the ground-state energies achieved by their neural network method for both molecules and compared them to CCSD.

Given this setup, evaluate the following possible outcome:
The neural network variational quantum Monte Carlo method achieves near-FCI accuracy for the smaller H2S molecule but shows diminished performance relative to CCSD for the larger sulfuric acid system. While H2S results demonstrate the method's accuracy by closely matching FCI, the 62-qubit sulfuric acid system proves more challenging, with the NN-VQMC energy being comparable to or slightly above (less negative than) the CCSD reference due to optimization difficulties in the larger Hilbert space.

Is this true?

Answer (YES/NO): NO